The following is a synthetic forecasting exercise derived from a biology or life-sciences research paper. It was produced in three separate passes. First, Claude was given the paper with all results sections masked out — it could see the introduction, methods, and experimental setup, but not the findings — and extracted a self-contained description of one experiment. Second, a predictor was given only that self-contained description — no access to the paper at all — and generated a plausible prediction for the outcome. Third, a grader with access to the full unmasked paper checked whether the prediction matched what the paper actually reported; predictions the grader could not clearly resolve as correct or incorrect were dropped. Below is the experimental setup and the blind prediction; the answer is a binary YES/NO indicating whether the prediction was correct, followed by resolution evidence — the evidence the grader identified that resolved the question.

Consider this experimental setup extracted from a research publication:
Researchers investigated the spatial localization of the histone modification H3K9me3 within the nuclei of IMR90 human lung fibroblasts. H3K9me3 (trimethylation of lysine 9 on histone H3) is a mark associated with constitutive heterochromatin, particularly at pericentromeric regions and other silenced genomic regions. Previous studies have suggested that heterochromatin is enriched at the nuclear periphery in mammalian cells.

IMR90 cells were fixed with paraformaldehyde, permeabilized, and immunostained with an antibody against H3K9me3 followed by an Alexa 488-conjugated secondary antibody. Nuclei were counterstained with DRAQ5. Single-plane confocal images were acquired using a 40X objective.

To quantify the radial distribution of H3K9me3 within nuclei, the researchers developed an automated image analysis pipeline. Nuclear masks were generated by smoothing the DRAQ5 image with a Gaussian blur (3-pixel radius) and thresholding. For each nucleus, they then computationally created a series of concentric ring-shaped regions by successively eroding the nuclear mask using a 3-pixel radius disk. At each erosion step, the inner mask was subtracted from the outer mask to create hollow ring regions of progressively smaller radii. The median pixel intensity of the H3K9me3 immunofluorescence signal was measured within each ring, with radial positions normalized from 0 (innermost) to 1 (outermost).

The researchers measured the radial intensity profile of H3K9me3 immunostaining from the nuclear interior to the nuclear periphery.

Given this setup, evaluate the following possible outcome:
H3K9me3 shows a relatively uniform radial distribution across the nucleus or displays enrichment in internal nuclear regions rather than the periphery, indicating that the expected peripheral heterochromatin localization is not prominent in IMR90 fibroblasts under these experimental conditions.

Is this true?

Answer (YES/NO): NO